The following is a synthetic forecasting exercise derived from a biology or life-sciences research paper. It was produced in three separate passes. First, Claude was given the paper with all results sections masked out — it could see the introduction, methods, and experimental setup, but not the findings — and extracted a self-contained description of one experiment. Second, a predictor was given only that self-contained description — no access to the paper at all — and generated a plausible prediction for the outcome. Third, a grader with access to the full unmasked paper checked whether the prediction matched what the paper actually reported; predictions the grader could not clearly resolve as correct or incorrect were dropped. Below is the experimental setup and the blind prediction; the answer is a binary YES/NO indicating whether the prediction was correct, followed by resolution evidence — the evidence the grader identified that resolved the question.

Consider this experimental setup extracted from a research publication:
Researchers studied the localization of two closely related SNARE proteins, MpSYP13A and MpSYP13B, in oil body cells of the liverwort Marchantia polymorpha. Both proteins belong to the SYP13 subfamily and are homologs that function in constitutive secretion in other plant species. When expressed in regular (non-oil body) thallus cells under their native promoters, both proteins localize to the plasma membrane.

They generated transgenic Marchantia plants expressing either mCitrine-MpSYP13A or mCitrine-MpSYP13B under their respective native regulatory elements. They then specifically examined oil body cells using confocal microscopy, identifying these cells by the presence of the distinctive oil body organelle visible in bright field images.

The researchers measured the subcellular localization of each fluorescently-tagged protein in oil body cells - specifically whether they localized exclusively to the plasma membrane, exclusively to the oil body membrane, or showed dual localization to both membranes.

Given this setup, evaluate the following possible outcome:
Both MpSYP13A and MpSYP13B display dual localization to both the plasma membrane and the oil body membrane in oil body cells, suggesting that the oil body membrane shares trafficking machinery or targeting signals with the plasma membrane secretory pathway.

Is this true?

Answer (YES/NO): NO